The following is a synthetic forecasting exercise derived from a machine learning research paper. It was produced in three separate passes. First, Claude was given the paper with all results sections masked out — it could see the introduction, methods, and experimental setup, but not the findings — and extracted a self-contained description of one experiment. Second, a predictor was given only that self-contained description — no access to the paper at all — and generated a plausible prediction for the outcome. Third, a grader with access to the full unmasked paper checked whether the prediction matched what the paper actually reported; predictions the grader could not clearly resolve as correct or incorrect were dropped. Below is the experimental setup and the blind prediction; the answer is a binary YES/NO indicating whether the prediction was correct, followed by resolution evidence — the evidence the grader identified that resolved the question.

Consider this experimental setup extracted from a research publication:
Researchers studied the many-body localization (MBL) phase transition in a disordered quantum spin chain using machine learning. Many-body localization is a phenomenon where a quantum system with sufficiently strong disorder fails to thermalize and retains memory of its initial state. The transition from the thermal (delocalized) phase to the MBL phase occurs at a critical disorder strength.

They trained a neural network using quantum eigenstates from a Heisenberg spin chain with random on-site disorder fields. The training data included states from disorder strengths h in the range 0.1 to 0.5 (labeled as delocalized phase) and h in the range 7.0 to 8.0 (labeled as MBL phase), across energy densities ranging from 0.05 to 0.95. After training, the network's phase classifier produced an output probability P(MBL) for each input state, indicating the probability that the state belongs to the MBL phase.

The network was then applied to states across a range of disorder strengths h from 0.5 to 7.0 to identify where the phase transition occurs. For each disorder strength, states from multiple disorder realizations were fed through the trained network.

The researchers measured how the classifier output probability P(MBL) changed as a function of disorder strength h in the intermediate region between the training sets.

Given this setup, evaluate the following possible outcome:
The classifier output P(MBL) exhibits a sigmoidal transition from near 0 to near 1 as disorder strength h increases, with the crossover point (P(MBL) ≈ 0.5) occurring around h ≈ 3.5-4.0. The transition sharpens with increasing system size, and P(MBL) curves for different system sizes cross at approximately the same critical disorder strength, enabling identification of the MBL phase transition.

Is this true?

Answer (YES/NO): YES